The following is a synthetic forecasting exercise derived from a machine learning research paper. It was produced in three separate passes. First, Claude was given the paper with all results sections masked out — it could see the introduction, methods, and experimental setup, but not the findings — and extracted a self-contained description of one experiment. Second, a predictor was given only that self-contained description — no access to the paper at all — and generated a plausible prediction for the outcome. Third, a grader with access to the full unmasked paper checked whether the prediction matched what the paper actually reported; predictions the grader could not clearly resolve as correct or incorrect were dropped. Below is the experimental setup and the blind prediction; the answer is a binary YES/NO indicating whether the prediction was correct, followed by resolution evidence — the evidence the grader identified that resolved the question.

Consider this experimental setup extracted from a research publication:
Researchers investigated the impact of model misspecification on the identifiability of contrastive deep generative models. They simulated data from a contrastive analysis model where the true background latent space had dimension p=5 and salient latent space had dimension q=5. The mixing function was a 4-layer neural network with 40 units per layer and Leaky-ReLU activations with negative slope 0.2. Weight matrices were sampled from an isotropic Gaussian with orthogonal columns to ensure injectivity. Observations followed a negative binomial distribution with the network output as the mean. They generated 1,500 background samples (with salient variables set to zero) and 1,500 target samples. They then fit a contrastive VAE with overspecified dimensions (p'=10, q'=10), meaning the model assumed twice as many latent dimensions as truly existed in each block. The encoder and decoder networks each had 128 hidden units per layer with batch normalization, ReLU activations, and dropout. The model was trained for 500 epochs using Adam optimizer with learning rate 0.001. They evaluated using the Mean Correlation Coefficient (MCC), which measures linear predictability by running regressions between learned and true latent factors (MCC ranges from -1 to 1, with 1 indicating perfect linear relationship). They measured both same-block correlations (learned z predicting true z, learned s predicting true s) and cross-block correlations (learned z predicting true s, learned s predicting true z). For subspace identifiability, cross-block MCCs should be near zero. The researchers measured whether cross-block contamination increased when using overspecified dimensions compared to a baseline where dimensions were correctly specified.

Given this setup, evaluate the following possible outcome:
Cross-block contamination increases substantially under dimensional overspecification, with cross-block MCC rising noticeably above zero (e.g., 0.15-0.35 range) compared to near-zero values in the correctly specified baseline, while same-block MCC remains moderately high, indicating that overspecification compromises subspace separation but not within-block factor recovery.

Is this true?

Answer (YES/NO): NO